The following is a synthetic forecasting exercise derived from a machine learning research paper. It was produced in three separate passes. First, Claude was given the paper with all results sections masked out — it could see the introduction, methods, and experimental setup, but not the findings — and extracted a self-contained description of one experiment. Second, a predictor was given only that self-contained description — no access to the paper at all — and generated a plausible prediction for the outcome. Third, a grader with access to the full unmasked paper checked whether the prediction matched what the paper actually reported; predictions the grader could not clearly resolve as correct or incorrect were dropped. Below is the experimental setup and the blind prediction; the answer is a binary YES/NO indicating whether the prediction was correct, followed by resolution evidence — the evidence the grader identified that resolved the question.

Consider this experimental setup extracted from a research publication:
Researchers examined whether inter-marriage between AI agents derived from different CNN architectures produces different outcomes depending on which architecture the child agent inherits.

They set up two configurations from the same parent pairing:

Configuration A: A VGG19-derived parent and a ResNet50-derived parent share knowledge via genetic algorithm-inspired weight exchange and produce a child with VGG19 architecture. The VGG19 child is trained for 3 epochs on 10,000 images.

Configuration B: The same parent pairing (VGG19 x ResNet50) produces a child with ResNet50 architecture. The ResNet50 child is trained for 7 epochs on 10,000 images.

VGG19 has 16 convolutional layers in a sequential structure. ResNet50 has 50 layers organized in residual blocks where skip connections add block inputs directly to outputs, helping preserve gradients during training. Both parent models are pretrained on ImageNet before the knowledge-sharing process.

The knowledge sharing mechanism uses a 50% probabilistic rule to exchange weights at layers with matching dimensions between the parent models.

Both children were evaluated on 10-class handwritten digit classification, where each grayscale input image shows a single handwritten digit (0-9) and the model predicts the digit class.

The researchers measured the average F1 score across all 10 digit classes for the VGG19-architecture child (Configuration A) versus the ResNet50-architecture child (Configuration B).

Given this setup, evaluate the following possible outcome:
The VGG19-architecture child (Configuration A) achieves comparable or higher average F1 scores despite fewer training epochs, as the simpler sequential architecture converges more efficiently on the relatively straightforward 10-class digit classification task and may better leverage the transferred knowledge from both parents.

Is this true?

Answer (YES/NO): YES